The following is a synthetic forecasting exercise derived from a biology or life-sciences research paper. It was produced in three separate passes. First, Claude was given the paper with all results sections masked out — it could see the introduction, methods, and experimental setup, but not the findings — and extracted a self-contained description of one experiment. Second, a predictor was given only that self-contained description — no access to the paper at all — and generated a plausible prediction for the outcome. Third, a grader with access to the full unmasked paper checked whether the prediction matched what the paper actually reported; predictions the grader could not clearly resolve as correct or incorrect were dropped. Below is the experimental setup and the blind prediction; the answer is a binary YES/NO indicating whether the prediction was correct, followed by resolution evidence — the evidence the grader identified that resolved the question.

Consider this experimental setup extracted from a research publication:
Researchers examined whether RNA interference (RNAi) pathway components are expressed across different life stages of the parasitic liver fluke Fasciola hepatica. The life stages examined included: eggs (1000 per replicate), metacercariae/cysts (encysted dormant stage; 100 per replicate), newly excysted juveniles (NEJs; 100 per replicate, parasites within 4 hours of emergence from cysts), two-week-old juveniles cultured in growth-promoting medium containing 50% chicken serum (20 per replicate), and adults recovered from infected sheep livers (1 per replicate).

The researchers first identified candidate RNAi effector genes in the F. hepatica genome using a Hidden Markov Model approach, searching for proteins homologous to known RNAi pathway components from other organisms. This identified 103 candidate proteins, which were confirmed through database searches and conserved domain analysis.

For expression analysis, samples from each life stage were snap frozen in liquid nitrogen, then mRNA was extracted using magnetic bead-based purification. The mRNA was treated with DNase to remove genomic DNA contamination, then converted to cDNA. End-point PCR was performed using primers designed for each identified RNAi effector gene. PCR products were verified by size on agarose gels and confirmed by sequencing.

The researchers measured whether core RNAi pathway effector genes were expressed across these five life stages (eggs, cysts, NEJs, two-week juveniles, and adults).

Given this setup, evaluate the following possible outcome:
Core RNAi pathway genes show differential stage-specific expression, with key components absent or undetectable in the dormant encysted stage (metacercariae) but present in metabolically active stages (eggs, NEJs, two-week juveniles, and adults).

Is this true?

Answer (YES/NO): NO